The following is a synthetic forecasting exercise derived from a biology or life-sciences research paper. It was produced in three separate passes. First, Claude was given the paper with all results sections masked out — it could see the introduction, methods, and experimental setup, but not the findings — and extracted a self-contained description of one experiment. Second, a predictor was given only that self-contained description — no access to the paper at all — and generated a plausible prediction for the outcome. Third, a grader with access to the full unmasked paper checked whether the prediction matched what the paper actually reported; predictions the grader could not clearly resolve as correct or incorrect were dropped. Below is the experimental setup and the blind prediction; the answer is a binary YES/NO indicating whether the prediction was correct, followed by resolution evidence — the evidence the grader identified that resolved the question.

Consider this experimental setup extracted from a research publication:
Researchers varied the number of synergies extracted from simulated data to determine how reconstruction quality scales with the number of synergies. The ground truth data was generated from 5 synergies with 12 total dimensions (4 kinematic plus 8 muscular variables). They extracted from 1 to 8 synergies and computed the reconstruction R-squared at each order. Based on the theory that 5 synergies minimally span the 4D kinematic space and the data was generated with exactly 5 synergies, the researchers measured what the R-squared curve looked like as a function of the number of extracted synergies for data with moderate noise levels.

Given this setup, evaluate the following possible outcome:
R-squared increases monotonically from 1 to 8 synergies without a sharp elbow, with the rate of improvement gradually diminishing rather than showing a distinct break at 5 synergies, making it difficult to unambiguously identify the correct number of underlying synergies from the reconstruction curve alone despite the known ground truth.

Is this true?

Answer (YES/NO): NO